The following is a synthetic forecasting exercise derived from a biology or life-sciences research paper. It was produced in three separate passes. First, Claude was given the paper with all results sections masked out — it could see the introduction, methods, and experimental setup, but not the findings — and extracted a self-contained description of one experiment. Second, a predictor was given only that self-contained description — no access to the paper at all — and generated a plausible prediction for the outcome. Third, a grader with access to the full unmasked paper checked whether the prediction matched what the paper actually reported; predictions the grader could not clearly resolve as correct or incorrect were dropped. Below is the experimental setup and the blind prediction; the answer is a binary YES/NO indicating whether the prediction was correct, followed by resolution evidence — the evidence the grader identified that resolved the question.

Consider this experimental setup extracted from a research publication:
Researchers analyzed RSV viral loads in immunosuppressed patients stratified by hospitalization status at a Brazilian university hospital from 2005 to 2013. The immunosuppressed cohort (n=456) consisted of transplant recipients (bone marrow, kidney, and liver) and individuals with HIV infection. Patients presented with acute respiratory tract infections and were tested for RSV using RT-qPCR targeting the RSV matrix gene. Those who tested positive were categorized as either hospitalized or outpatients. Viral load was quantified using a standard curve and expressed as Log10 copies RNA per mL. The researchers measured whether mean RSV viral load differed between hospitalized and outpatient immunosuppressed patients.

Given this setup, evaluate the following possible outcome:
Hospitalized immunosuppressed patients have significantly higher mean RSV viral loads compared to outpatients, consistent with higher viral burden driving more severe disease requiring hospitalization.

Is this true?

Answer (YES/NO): YES